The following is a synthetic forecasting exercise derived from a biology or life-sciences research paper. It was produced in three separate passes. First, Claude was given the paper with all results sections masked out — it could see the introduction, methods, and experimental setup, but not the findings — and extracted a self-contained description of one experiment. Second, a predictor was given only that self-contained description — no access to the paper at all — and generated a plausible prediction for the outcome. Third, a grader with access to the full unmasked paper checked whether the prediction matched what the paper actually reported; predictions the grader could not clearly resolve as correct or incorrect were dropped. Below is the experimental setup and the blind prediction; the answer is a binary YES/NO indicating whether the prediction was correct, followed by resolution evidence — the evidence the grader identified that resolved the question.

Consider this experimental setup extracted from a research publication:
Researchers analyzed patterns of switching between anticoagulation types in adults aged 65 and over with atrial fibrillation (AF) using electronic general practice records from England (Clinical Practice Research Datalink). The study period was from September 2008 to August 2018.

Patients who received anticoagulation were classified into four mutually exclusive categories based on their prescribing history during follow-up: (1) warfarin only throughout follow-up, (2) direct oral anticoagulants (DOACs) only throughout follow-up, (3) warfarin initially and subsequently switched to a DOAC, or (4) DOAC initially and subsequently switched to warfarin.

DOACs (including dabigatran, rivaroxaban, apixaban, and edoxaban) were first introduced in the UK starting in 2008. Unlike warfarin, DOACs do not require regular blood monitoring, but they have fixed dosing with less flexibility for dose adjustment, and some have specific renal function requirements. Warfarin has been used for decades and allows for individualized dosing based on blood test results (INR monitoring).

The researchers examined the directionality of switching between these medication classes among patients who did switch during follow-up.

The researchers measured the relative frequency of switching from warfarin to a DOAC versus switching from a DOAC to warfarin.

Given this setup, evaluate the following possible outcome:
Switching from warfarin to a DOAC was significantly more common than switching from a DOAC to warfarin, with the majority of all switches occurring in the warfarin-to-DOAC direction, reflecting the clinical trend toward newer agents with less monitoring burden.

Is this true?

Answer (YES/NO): YES